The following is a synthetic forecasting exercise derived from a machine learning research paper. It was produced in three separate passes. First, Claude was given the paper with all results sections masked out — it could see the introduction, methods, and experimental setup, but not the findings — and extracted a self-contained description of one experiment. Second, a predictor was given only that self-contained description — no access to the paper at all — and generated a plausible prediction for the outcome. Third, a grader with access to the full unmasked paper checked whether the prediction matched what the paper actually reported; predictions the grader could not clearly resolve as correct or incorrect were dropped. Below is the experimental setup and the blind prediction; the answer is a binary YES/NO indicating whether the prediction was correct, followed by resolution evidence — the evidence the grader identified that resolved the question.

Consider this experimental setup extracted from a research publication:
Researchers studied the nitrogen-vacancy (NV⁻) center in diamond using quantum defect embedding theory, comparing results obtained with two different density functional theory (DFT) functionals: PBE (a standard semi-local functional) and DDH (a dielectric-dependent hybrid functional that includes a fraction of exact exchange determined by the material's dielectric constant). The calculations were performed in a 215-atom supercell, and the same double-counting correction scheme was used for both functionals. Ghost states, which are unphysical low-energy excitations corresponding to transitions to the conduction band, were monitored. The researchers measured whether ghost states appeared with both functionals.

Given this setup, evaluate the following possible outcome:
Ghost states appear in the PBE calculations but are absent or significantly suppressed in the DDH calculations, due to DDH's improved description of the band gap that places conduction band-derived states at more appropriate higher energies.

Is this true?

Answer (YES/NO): NO